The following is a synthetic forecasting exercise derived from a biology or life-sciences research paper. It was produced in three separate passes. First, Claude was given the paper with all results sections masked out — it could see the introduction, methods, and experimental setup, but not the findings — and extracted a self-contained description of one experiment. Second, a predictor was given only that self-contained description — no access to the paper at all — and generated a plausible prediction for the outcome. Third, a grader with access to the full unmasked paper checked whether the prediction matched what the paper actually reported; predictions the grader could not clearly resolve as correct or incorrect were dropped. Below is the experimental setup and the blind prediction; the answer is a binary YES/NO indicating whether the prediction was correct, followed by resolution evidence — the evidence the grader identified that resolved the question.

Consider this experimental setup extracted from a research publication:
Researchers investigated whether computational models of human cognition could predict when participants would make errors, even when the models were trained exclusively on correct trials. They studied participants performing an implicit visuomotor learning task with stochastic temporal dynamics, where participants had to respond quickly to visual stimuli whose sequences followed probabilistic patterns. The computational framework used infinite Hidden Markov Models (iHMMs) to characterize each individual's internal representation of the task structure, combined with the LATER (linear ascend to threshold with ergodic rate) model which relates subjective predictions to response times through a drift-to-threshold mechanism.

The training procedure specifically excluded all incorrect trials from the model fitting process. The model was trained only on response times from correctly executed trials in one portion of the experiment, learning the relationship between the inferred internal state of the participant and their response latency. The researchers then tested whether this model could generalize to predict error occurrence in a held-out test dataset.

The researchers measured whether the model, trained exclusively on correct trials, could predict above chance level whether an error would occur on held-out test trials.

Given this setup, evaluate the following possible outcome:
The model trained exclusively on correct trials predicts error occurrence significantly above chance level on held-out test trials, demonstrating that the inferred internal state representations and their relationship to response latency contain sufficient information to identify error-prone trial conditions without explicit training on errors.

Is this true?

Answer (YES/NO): YES